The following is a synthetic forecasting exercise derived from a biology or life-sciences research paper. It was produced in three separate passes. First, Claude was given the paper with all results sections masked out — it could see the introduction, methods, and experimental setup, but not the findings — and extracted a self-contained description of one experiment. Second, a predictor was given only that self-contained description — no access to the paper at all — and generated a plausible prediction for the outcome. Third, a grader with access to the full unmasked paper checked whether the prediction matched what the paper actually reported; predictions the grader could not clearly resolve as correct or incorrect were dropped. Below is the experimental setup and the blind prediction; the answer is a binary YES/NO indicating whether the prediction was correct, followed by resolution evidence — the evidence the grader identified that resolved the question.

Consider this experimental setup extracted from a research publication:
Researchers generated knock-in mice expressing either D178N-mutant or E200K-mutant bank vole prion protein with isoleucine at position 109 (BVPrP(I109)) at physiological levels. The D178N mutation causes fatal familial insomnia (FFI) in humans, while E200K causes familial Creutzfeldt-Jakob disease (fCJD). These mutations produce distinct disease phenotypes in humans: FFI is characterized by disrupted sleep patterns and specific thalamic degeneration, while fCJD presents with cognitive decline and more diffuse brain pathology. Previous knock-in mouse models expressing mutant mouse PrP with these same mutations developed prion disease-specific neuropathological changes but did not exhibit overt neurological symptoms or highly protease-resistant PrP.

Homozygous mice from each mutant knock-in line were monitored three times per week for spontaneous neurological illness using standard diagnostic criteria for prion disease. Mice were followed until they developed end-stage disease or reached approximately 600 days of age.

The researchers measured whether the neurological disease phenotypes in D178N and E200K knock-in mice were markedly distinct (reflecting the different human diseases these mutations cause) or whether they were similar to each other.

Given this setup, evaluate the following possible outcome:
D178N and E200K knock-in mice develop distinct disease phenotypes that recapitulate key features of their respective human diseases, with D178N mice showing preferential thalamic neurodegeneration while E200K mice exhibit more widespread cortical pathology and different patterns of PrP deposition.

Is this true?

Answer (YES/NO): NO